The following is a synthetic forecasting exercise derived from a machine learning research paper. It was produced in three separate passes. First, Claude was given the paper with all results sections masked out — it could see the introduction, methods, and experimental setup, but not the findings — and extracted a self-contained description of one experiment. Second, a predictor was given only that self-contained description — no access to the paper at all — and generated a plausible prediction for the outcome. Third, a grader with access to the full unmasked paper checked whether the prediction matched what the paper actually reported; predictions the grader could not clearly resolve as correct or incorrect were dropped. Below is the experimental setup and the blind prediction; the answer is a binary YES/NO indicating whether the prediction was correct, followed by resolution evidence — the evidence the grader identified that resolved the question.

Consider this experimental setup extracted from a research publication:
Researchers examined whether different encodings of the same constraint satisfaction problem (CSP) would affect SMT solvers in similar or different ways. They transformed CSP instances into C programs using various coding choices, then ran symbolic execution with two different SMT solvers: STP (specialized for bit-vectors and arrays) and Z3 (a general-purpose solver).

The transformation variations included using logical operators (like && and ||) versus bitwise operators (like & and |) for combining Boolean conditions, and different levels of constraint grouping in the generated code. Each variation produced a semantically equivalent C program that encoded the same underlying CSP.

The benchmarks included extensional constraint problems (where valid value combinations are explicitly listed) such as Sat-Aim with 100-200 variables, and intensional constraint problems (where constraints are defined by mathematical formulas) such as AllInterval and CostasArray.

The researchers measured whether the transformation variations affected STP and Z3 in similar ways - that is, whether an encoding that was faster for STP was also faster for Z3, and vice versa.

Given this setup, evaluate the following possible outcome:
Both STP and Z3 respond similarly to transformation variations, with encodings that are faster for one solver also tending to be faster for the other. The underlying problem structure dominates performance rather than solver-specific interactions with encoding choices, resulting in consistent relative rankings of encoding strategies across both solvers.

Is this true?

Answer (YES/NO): NO